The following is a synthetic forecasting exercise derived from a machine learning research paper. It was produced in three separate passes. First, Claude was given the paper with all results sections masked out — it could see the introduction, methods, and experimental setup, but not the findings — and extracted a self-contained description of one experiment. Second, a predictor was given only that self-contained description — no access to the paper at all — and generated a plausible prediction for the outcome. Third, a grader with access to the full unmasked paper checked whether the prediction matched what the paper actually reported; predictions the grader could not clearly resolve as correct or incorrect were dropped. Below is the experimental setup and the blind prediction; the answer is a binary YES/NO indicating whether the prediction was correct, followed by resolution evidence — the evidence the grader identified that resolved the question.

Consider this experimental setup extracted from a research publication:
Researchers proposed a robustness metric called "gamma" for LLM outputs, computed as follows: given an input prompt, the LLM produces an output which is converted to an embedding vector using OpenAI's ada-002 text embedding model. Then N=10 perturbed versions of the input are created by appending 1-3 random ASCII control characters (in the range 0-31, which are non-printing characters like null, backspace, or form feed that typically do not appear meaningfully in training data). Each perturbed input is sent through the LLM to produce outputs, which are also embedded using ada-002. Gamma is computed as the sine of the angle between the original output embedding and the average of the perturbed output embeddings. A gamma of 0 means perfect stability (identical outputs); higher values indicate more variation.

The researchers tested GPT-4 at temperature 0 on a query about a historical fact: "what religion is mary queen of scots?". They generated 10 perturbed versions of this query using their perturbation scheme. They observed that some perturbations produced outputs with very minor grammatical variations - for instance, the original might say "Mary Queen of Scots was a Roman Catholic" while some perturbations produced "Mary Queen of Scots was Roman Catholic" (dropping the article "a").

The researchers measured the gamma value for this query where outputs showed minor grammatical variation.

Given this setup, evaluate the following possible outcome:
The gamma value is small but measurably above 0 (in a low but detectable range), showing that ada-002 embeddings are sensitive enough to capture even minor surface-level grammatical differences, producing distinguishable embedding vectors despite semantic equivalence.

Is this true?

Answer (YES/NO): YES